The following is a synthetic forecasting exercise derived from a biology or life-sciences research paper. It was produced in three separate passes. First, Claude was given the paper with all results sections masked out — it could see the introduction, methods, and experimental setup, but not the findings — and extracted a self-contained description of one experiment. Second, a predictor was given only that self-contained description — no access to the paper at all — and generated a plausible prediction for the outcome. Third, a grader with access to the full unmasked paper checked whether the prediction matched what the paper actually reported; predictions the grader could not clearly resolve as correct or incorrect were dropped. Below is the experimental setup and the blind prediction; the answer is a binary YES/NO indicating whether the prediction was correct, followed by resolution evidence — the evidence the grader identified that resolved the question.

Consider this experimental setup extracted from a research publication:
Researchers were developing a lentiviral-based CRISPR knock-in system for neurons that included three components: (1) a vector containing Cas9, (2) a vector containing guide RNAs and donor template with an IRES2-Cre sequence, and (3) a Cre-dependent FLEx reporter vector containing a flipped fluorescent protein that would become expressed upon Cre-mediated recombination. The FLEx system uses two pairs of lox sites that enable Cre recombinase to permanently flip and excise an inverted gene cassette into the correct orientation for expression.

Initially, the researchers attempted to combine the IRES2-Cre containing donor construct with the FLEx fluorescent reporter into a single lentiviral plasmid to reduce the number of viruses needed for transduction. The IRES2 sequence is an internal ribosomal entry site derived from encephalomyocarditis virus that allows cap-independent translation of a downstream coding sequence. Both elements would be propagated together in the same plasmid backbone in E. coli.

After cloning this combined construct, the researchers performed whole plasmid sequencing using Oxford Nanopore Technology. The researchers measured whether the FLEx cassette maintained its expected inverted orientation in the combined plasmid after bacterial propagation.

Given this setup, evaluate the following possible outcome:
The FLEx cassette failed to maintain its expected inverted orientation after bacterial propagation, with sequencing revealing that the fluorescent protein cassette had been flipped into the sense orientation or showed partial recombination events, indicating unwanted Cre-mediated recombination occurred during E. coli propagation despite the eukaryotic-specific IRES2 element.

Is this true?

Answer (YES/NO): YES